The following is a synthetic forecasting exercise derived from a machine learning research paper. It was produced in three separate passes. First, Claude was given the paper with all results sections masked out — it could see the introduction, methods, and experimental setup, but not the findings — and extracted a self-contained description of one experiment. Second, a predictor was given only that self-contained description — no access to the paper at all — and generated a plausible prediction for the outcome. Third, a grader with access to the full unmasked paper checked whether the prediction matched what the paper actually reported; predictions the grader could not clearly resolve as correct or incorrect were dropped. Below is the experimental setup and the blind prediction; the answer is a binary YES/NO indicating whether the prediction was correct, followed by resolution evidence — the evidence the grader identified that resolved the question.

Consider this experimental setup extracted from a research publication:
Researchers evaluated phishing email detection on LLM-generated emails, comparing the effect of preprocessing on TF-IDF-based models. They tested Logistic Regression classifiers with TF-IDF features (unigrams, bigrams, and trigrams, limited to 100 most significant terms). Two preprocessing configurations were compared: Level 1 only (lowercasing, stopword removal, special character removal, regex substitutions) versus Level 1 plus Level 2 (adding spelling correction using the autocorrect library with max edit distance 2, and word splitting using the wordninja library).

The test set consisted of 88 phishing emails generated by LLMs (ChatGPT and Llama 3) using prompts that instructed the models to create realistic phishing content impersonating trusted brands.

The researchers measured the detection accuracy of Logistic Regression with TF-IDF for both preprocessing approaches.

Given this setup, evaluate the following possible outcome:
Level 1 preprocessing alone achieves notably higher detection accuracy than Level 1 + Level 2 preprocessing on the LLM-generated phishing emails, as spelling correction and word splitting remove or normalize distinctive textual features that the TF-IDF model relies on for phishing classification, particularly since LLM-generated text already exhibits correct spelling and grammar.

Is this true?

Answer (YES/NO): NO